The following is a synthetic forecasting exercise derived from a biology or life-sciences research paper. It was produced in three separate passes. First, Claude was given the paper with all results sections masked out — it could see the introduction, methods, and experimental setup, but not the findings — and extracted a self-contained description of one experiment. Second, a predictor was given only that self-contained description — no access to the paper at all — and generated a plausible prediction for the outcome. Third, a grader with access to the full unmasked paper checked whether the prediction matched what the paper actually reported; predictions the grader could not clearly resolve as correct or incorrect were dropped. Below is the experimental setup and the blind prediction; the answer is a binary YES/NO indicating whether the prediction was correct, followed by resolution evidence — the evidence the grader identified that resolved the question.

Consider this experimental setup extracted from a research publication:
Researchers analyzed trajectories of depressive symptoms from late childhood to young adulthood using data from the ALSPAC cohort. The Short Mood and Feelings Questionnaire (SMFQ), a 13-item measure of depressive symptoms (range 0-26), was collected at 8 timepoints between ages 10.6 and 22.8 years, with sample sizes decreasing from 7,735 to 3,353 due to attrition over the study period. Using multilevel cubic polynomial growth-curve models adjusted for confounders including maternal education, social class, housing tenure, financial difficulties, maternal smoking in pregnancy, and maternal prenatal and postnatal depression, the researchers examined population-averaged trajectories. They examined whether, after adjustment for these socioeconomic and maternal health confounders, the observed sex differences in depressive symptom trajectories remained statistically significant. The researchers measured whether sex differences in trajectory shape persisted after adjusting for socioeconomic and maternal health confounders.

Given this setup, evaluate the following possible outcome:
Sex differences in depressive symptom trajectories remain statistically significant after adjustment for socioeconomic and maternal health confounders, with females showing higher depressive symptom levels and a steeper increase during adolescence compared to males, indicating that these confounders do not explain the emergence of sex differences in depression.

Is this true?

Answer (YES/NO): YES